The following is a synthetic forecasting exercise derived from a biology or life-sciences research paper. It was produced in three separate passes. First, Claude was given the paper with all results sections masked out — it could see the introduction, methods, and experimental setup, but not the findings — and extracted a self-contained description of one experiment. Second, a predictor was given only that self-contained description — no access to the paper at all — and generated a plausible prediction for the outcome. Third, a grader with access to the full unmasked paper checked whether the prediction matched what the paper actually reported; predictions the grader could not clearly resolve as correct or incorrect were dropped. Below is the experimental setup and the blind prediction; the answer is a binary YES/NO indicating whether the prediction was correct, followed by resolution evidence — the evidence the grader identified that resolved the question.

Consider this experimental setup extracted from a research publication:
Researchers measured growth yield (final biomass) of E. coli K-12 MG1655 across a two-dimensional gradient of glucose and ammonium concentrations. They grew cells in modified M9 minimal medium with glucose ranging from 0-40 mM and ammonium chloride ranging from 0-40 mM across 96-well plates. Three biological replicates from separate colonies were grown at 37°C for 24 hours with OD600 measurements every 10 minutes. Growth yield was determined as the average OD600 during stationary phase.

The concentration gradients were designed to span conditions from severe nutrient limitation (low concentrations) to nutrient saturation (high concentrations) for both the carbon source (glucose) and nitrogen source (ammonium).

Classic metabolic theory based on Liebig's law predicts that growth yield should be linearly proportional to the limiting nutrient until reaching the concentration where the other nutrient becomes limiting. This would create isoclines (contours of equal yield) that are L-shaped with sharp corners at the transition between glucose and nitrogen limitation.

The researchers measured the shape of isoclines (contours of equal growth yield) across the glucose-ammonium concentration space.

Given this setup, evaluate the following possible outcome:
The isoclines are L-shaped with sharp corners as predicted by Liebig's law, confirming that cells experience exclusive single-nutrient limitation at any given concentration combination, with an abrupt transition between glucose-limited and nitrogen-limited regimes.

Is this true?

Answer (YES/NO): NO